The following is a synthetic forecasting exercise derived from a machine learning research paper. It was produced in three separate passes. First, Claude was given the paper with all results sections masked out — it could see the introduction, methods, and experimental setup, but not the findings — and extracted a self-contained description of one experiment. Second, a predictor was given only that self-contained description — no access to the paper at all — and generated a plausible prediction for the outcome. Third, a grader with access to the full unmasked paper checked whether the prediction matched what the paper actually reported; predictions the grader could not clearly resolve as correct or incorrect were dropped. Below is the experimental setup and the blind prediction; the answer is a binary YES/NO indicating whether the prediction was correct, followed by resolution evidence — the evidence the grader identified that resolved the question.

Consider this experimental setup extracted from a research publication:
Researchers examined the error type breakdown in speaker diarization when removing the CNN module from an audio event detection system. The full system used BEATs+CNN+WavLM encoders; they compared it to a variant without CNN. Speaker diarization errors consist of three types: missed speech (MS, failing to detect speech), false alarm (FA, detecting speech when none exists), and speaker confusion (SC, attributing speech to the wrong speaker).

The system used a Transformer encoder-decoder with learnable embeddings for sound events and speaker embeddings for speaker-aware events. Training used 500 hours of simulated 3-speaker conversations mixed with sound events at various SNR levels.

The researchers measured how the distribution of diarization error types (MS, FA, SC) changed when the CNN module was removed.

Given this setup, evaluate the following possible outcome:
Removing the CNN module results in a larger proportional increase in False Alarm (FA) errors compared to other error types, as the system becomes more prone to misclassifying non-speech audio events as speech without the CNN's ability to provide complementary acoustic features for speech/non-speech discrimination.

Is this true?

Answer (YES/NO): NO